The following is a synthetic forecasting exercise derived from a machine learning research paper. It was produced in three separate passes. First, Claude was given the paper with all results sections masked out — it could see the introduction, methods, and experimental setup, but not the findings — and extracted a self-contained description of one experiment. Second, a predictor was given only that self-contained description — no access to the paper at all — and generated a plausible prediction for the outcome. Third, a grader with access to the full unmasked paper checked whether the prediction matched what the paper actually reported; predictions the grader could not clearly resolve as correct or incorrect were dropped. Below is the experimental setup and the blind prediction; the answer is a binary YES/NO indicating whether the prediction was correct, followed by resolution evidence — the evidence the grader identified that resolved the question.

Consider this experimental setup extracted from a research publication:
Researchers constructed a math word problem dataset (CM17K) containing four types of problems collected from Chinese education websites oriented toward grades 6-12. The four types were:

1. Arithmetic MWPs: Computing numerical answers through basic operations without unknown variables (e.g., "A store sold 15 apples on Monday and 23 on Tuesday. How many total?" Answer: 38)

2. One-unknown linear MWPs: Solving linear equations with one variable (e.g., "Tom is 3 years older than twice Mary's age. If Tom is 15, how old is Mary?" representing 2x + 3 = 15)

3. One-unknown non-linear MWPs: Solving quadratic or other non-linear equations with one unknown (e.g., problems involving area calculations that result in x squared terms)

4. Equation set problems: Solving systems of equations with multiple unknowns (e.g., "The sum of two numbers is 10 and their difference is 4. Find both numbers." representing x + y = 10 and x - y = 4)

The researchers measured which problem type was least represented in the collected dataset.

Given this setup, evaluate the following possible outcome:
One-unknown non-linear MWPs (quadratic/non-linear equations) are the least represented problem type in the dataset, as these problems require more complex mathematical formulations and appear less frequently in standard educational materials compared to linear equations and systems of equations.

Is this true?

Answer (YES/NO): NO